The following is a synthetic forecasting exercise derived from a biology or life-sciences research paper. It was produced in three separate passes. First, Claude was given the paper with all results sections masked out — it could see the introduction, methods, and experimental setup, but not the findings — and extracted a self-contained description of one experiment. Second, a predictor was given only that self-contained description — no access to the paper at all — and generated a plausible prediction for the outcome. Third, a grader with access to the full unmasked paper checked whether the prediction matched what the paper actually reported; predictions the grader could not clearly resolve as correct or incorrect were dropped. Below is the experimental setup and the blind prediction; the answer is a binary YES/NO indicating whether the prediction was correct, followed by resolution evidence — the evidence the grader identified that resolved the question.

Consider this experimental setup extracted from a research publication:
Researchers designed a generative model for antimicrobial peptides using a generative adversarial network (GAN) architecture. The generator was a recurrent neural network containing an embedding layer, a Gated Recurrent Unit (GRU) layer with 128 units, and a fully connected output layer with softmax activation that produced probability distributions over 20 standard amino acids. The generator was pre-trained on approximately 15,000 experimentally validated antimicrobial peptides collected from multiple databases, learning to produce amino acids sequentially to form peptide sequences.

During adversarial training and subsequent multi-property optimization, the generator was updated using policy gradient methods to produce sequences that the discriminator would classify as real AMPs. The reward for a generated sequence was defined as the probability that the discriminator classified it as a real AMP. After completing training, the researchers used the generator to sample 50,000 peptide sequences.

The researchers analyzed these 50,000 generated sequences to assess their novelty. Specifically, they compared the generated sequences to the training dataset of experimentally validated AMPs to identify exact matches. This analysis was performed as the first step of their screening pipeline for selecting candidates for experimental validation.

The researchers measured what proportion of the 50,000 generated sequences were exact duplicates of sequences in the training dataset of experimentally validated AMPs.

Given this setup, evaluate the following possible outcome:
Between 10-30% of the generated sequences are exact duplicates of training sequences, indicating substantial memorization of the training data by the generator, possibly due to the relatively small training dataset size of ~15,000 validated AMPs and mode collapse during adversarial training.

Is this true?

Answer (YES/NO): NO